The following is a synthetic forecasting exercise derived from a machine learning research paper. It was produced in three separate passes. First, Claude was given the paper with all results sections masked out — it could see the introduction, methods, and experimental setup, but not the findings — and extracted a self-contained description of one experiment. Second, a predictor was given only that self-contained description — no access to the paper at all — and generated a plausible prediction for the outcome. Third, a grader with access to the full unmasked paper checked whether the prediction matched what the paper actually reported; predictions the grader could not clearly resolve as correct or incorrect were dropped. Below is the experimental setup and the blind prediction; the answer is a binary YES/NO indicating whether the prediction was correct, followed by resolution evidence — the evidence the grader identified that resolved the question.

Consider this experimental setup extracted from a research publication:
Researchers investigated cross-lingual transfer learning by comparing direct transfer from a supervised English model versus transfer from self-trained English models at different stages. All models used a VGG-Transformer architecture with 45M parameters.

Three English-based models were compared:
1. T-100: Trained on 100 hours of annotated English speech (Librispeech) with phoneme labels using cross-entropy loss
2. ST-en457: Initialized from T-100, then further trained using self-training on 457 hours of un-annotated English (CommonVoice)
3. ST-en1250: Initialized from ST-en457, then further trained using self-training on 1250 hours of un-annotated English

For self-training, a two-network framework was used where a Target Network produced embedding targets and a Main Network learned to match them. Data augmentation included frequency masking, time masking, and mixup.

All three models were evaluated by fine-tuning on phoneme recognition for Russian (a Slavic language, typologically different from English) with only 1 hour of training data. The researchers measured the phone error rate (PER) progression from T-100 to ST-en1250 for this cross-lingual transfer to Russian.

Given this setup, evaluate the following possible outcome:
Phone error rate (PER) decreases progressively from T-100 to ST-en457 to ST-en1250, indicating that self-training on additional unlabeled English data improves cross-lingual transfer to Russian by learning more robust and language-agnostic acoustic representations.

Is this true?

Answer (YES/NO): YES